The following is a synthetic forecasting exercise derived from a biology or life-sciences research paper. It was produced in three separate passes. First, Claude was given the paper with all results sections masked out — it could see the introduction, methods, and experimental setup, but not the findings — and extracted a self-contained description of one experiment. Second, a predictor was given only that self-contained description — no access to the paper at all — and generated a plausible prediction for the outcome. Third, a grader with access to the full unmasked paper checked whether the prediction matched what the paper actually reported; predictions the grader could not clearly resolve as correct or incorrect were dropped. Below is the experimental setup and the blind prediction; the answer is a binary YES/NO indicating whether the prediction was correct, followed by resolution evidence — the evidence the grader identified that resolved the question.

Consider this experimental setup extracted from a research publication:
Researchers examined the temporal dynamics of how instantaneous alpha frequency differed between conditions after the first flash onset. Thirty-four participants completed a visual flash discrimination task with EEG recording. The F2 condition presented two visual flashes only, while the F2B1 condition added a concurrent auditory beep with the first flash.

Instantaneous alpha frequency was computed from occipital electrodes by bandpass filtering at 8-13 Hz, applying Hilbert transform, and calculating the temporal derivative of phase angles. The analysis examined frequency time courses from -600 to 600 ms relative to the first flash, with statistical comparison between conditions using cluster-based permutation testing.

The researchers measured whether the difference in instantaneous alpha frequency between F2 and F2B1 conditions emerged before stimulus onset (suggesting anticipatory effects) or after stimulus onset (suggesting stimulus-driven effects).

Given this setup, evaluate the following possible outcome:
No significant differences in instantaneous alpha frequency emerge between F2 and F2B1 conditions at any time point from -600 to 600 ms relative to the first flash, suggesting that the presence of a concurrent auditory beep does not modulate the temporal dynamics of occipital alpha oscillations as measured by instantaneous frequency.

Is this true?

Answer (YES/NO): NO